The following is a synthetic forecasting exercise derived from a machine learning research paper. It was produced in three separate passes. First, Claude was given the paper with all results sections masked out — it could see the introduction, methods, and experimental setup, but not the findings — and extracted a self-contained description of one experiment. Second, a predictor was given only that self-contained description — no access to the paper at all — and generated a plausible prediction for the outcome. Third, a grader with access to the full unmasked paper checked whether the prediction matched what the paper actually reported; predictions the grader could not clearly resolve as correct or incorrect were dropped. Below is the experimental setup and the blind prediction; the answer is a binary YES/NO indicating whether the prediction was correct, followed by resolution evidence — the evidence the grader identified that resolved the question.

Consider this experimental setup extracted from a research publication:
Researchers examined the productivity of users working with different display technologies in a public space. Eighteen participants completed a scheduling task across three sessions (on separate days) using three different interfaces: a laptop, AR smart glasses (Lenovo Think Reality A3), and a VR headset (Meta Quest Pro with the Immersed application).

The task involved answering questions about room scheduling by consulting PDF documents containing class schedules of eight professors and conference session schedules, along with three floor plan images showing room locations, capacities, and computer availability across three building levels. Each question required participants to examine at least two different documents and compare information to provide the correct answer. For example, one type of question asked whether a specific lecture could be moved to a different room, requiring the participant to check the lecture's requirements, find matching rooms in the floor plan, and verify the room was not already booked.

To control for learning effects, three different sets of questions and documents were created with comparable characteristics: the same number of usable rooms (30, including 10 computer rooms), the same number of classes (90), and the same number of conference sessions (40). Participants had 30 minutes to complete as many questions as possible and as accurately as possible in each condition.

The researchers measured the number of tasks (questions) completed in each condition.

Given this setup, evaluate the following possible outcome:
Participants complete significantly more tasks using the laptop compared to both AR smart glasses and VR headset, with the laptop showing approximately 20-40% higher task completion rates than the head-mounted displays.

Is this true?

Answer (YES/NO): NO